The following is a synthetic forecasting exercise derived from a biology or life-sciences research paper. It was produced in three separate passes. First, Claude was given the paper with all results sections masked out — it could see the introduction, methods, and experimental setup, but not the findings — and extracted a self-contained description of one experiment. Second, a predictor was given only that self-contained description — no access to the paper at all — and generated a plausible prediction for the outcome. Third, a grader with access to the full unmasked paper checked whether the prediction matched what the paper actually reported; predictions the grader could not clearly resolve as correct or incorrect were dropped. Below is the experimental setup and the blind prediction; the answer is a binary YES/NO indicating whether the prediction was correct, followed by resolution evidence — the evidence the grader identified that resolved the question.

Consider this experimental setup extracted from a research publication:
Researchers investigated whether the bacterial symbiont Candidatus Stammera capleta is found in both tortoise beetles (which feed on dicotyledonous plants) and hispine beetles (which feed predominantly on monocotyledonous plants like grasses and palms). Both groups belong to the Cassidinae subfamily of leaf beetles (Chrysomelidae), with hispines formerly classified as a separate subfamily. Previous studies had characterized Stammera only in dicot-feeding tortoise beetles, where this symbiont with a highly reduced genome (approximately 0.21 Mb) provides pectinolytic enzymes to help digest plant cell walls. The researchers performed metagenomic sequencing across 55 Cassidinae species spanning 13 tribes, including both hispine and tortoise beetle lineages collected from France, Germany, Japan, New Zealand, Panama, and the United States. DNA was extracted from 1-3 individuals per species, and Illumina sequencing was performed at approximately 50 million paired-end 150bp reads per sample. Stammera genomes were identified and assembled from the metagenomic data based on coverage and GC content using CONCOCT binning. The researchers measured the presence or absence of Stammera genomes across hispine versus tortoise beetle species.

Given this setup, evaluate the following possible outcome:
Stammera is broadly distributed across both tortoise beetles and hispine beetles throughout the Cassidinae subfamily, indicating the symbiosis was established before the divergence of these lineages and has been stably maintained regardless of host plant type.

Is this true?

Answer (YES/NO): NO